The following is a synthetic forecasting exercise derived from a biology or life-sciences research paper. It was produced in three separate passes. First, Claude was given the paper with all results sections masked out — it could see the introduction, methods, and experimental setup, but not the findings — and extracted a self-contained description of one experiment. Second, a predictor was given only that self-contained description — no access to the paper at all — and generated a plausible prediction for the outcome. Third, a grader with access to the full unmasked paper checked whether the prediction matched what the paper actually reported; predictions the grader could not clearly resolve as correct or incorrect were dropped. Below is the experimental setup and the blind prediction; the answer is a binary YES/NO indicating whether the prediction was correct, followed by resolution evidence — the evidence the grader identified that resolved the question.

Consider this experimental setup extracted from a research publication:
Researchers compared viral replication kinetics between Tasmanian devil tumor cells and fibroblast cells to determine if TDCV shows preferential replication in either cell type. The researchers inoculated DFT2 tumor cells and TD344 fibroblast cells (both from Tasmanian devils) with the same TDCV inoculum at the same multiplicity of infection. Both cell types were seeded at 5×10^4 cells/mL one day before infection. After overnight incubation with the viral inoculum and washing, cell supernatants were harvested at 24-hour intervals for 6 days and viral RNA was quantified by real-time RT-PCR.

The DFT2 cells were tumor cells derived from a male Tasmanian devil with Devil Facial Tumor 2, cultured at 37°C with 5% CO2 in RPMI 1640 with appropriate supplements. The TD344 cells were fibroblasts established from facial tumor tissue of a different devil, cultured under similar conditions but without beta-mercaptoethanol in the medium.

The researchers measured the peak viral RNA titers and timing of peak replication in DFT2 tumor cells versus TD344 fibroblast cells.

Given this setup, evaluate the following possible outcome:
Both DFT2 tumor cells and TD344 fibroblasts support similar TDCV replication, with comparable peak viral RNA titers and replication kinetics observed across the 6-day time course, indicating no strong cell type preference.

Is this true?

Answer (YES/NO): NO